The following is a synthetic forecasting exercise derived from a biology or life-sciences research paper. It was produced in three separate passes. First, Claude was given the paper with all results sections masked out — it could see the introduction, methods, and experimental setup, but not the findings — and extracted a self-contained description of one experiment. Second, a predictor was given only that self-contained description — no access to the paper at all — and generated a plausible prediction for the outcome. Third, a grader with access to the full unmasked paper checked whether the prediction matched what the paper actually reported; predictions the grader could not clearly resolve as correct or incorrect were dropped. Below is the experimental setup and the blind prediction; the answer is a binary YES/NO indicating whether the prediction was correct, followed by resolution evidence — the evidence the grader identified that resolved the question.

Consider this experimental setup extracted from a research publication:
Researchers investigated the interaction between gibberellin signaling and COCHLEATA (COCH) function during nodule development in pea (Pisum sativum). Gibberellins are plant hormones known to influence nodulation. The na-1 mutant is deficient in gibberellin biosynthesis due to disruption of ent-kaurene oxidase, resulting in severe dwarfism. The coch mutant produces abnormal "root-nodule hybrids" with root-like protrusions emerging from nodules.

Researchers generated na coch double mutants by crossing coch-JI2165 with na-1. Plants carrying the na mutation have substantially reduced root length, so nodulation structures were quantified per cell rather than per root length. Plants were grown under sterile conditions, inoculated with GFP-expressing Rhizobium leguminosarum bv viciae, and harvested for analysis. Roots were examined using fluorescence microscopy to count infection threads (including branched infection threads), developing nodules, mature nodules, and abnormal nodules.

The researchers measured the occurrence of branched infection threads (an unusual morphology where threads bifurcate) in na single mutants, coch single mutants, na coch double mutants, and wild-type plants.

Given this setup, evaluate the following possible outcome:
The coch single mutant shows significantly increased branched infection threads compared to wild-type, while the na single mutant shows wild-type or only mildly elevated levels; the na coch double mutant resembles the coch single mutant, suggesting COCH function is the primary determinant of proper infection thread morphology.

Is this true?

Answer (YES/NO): NO